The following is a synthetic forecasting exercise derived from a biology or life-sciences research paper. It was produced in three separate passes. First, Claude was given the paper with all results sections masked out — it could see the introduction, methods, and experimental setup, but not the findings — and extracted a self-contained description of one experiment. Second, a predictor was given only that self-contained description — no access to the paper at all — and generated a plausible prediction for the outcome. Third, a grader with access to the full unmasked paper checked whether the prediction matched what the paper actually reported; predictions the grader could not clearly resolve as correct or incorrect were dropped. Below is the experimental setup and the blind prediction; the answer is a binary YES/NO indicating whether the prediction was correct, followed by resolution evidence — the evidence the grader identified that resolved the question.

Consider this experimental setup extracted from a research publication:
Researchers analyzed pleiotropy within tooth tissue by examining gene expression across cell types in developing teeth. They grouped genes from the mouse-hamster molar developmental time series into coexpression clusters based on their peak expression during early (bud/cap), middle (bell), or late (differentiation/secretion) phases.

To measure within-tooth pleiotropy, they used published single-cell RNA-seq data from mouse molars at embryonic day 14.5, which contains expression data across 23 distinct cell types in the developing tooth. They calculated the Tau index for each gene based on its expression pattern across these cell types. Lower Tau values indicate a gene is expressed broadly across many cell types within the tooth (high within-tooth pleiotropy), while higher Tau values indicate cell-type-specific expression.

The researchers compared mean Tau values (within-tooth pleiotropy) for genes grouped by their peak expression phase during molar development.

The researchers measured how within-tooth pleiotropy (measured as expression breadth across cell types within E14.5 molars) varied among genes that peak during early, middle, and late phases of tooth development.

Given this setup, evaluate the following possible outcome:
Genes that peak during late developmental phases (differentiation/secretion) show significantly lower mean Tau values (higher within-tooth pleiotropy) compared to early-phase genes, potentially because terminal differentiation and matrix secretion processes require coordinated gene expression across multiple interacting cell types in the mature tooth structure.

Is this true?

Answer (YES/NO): NO